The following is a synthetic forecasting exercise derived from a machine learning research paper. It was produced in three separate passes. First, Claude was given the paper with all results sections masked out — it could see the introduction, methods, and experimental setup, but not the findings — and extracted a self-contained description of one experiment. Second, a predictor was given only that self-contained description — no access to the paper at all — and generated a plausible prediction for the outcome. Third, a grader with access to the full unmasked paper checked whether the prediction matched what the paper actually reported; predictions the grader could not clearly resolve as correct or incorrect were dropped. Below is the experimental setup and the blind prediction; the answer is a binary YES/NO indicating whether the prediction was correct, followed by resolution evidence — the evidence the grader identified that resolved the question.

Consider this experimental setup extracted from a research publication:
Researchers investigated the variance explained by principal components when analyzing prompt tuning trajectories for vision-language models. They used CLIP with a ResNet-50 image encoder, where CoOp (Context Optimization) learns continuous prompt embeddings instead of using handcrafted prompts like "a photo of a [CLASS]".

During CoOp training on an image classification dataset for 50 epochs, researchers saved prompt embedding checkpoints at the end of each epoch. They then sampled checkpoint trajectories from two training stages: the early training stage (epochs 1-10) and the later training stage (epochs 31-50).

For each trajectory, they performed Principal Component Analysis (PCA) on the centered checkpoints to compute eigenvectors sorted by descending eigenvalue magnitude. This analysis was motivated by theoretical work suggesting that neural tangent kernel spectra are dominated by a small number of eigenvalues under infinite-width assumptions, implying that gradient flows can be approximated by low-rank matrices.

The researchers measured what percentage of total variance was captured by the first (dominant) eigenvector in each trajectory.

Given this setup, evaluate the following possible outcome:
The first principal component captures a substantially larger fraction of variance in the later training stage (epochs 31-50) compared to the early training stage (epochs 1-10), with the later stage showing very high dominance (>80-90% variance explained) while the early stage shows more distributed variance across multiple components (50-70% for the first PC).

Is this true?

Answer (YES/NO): NO